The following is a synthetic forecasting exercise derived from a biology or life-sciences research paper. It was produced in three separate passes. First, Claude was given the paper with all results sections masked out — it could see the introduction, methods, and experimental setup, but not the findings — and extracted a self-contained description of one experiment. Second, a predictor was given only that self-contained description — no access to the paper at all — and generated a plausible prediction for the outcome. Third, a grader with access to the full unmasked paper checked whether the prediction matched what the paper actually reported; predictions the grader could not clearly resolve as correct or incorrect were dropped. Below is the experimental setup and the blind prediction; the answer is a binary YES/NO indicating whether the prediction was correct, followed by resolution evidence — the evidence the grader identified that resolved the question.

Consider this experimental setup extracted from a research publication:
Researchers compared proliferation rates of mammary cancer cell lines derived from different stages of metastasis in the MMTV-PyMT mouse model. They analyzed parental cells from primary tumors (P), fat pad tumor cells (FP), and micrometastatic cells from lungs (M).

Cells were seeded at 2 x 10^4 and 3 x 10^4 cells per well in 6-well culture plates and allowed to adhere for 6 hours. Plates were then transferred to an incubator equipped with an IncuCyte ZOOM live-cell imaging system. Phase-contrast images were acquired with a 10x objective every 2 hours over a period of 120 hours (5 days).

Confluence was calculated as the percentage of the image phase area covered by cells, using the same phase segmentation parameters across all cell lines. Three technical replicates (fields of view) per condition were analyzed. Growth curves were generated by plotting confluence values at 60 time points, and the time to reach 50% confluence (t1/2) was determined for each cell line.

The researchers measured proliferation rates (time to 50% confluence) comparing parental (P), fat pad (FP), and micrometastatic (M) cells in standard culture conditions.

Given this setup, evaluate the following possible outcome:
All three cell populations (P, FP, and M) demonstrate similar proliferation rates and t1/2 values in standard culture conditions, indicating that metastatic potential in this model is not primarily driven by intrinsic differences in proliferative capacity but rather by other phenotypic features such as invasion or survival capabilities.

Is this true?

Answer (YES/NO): YES